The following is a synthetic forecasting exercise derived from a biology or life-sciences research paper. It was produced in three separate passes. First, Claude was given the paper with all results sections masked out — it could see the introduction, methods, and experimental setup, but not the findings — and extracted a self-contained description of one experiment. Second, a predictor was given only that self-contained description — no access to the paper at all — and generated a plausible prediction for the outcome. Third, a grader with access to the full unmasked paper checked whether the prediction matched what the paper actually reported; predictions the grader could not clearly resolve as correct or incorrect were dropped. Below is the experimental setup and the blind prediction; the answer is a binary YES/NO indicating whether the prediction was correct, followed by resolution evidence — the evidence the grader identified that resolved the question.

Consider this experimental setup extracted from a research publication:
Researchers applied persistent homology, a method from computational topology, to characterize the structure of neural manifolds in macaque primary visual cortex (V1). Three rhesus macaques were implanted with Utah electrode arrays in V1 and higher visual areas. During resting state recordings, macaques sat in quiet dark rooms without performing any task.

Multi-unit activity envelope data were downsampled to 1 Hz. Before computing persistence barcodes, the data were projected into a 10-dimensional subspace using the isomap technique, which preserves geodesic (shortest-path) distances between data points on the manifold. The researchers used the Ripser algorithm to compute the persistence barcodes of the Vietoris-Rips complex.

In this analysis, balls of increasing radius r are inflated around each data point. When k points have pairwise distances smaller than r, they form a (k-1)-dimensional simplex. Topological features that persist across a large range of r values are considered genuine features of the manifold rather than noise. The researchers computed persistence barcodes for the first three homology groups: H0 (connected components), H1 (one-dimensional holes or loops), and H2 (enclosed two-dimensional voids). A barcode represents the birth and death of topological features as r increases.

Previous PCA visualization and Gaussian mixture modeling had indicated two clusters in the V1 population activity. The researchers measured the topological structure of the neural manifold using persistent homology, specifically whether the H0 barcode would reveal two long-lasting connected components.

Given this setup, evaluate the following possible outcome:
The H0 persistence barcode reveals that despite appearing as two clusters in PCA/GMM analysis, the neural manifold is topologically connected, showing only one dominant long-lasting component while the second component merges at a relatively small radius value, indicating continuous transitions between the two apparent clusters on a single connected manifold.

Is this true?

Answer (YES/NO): NO